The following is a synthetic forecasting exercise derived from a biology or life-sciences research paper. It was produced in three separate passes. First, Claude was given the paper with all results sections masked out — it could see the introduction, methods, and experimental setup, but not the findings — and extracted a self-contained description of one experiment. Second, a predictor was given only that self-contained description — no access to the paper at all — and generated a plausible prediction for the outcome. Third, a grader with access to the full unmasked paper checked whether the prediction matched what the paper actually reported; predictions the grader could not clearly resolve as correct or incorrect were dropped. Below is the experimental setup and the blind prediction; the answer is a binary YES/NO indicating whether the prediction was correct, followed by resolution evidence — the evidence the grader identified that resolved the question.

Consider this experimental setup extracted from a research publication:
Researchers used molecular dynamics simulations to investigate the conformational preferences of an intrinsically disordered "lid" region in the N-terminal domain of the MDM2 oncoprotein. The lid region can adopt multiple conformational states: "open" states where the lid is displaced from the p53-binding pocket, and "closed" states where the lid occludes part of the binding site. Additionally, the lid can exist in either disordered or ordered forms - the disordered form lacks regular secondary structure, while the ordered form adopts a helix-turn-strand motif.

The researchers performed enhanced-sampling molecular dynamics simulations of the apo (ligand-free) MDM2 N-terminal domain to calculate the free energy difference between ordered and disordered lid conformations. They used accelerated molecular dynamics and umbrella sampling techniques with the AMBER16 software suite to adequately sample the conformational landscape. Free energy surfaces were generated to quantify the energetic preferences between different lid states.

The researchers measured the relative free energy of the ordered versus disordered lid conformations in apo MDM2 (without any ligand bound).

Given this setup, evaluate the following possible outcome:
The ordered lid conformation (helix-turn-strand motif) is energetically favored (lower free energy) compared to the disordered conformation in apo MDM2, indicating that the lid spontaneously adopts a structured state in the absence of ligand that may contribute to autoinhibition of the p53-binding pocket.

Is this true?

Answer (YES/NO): NO